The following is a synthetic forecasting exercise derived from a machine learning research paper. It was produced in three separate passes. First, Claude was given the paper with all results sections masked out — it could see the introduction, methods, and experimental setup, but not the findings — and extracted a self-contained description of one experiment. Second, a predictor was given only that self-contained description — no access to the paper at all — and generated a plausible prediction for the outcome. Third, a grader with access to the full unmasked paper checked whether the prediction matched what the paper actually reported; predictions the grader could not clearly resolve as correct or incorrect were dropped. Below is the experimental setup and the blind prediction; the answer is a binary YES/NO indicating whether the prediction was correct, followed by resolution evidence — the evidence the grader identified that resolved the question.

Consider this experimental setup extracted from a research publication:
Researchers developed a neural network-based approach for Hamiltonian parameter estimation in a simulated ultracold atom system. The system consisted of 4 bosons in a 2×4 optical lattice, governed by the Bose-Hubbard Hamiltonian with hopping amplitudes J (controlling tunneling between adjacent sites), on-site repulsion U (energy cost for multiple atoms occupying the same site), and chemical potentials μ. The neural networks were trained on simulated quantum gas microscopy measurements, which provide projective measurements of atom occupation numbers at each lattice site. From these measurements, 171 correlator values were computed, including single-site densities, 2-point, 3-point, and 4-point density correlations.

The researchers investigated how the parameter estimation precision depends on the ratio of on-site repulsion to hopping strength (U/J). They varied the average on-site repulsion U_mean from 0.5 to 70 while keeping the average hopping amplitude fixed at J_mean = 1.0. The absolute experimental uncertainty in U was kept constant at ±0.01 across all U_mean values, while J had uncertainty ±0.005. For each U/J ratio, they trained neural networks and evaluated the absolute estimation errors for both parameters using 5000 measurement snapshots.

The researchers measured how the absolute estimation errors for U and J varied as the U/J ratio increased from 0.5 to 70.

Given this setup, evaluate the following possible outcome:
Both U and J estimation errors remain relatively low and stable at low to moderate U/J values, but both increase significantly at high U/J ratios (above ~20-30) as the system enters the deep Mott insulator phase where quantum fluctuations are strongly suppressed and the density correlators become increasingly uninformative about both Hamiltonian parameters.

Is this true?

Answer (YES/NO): NO